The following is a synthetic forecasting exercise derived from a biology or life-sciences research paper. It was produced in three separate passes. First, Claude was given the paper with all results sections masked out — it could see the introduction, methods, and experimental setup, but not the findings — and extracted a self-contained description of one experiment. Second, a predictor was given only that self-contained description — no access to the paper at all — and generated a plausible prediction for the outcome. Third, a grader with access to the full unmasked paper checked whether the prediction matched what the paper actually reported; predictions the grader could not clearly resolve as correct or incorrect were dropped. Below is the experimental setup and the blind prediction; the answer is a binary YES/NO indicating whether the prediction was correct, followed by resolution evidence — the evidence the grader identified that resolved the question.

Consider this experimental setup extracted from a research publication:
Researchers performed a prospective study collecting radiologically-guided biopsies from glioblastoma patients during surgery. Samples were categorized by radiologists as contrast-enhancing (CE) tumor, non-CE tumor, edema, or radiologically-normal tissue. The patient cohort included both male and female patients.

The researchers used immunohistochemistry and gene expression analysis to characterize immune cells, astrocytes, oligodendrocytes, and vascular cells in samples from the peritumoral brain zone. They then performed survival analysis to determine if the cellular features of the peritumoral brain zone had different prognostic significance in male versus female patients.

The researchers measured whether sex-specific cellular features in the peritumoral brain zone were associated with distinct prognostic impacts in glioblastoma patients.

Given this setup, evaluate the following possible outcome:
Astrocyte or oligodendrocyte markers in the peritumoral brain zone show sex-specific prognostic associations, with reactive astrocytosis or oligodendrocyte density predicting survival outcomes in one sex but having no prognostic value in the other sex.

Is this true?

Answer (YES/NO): NO